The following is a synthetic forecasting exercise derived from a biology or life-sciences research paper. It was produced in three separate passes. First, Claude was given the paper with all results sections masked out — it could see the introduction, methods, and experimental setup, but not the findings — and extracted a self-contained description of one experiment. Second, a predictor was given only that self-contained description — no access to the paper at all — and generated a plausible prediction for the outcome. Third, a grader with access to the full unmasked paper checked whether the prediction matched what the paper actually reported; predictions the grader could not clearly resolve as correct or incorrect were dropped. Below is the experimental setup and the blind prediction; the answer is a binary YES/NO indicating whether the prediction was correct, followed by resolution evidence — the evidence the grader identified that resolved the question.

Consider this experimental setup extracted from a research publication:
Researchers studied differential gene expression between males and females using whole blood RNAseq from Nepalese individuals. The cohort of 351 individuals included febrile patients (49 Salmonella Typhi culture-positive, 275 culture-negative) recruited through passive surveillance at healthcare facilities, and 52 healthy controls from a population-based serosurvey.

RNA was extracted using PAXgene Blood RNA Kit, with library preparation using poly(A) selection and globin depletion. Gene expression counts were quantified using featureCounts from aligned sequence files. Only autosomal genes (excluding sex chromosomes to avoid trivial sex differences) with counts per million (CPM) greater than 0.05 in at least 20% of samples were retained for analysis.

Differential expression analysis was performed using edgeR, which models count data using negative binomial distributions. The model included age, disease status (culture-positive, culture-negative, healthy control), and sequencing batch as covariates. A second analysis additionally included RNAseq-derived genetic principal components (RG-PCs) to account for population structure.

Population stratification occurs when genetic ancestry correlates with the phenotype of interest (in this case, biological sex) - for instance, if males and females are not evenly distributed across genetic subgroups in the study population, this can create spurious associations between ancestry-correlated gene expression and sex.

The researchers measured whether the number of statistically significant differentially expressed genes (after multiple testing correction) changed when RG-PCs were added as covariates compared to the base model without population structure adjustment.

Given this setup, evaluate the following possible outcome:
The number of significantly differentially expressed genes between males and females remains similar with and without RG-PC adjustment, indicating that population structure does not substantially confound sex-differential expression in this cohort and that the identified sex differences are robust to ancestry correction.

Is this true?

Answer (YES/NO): NO